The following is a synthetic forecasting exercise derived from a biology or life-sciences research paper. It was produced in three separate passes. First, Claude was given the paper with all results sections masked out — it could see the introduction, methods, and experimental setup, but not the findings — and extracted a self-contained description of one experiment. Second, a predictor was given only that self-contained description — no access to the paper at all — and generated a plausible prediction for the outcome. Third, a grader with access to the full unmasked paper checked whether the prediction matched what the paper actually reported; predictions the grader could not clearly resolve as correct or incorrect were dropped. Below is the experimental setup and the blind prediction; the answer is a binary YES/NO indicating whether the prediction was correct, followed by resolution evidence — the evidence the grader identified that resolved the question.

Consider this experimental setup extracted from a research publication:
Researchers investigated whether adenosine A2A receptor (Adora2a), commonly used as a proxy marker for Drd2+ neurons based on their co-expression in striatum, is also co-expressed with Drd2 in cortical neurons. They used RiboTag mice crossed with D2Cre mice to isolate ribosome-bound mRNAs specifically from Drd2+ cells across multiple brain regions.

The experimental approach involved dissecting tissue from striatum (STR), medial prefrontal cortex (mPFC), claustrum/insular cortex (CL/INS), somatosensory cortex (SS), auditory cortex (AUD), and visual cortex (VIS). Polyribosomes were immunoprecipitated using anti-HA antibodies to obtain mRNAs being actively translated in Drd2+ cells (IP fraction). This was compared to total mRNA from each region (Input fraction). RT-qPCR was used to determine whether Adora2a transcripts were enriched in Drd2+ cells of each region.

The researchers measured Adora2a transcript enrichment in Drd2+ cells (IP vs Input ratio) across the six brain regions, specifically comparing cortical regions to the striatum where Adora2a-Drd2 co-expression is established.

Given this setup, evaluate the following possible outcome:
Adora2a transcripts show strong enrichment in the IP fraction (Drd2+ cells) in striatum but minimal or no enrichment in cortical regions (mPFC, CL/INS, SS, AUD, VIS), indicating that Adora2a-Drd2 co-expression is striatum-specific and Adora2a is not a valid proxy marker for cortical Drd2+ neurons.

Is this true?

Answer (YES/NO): NO